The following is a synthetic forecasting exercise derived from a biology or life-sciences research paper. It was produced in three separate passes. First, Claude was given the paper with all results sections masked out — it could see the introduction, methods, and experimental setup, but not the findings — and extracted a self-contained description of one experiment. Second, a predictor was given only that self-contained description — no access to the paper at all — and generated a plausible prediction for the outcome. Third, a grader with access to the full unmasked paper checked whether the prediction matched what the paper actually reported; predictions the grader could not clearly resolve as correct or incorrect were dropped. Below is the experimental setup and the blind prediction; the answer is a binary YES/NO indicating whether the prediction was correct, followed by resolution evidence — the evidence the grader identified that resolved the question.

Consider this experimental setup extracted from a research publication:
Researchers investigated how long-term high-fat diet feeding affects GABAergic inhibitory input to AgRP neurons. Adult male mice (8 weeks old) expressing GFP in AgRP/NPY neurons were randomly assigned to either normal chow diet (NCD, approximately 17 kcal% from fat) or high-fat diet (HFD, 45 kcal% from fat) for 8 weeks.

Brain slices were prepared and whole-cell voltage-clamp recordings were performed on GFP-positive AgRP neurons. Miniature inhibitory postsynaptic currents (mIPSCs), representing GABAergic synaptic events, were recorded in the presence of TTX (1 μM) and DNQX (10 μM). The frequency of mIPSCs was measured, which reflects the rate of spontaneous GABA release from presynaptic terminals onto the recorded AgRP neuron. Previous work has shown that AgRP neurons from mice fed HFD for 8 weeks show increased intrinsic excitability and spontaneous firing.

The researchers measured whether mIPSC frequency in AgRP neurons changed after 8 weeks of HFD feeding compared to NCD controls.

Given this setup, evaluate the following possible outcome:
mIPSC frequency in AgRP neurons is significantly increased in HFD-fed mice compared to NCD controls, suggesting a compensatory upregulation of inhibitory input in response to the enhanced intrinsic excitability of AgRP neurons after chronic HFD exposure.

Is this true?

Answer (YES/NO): YES